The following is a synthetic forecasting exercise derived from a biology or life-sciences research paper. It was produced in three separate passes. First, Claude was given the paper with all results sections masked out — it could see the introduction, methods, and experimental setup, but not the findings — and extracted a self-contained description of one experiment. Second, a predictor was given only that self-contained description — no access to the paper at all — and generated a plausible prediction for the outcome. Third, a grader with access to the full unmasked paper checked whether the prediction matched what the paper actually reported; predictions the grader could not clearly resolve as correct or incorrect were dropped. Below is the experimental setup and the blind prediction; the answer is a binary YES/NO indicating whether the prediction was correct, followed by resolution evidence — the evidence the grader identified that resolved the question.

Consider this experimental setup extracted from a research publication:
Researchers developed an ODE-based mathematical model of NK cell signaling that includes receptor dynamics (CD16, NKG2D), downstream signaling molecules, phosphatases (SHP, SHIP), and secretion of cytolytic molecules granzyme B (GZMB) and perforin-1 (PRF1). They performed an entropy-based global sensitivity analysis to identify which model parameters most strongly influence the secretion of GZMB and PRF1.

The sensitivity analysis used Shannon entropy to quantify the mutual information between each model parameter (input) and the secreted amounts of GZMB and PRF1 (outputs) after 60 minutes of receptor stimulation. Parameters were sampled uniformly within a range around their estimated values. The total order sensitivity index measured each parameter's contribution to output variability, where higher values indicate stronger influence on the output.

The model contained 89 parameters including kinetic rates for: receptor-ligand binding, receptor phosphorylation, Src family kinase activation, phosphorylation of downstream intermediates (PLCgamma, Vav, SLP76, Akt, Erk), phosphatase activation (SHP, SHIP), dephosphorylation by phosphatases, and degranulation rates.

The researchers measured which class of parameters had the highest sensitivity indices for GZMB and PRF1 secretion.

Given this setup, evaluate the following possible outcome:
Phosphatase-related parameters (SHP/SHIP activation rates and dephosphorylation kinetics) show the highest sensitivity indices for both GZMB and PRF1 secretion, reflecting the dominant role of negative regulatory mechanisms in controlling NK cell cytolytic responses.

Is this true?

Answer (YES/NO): YES